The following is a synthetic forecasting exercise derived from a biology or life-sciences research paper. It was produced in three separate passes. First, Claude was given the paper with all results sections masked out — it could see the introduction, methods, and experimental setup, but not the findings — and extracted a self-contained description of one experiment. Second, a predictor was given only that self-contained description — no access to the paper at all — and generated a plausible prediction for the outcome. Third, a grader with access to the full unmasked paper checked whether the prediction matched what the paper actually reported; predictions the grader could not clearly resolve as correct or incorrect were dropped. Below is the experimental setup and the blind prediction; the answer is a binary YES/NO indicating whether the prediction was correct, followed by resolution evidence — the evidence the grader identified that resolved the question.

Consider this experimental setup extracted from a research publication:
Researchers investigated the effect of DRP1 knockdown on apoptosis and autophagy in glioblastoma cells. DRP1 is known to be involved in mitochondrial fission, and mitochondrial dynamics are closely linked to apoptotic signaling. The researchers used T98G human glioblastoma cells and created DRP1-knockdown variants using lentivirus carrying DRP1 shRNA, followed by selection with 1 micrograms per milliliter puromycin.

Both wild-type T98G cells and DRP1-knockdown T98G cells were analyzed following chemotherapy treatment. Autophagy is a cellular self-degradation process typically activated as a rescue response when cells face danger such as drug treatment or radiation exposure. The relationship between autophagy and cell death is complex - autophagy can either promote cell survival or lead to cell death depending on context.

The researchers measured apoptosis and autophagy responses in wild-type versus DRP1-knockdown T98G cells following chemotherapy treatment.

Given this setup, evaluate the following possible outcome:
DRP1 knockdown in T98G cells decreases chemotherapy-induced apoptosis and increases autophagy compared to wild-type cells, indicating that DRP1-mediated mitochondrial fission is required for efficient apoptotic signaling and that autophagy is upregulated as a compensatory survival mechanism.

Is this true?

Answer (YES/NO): NO